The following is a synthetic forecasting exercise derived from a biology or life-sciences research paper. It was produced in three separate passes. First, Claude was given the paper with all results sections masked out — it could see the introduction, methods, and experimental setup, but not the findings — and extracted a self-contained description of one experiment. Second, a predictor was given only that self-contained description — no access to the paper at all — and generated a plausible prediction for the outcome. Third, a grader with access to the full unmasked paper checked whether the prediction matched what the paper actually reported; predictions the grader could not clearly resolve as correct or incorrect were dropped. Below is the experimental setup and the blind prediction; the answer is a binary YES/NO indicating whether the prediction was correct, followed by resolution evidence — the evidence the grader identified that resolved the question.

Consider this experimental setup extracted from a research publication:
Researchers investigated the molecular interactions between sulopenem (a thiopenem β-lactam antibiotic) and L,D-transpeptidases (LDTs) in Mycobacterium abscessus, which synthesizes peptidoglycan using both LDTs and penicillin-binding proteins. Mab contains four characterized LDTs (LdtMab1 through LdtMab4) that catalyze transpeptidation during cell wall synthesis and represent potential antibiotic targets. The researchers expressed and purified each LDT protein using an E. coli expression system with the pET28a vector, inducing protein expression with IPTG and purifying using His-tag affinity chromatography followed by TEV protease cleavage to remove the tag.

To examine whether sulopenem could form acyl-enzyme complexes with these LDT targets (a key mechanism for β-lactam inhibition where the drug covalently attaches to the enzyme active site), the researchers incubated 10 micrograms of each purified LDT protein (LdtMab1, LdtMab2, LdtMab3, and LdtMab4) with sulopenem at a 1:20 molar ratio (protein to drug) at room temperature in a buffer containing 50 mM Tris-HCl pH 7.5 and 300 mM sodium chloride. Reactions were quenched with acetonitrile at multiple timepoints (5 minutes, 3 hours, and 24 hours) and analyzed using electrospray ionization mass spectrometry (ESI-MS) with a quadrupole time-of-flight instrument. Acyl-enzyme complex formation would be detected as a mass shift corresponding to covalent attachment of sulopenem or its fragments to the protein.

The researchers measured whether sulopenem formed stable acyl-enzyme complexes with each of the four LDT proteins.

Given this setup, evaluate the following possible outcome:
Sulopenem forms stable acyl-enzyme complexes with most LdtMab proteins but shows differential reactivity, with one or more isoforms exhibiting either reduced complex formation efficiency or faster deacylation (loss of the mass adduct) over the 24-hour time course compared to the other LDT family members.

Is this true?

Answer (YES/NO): YES